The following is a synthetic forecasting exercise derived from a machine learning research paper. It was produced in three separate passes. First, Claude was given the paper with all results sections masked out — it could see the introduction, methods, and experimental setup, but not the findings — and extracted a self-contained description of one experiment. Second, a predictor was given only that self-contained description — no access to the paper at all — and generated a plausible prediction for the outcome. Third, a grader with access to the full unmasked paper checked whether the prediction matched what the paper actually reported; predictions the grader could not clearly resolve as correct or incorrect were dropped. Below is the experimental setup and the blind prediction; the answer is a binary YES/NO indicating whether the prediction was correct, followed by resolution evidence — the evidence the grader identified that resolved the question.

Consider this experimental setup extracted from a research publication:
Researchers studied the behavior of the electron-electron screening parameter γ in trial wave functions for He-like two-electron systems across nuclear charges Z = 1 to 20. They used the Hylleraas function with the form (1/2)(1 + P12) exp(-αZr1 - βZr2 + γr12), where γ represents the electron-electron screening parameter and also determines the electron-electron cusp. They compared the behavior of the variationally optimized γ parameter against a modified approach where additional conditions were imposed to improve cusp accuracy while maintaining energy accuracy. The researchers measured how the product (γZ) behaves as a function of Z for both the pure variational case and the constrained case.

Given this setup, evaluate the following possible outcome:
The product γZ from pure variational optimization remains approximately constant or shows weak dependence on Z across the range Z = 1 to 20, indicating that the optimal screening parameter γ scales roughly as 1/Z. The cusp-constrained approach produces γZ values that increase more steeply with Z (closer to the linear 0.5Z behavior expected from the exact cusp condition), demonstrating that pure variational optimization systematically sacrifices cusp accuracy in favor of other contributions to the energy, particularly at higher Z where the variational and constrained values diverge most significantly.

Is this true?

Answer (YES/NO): NO